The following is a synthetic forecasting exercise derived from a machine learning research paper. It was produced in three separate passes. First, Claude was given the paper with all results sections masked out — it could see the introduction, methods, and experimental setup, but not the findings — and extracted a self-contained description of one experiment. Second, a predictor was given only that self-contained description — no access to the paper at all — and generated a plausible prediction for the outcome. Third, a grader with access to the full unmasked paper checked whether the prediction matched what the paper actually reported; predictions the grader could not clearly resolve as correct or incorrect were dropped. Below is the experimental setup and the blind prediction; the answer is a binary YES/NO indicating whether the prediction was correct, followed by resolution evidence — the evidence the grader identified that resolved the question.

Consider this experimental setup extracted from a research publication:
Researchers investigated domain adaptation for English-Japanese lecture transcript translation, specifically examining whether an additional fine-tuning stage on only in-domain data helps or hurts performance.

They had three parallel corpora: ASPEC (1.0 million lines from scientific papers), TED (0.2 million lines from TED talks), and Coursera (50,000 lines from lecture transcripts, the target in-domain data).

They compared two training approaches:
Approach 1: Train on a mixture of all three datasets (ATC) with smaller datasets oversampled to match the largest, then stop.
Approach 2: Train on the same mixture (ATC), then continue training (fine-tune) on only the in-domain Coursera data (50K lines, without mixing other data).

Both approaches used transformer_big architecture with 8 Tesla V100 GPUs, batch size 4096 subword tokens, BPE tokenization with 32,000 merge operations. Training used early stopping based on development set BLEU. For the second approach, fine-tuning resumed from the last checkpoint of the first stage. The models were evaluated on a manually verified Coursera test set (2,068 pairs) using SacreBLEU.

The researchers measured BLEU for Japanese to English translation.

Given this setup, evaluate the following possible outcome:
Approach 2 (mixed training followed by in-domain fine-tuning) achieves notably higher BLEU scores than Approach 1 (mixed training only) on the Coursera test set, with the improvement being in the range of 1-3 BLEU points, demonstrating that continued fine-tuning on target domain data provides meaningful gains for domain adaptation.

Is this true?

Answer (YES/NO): NO